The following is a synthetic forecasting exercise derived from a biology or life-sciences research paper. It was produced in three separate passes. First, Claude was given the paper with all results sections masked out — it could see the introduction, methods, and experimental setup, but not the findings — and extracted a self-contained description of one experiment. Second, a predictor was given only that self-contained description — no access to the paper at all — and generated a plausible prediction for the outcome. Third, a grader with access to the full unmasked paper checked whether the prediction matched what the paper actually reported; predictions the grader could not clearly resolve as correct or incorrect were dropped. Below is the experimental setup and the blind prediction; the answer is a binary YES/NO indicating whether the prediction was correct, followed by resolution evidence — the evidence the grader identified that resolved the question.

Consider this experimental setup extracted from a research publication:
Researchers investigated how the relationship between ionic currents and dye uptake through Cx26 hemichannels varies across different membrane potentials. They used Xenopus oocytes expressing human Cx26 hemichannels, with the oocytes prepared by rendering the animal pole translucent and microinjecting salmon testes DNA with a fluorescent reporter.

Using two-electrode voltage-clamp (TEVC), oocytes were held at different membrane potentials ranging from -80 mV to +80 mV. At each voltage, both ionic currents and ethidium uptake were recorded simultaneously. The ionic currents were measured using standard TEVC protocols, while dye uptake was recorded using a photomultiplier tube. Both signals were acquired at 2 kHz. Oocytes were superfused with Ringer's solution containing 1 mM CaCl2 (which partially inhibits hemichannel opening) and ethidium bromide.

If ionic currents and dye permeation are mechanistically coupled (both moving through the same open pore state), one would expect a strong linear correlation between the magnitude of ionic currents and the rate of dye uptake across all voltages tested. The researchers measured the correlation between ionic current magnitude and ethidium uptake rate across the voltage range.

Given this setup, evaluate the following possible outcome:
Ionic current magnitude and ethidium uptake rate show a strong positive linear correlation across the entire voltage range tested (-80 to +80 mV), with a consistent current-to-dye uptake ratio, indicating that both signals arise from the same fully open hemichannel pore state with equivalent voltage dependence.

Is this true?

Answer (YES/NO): NO